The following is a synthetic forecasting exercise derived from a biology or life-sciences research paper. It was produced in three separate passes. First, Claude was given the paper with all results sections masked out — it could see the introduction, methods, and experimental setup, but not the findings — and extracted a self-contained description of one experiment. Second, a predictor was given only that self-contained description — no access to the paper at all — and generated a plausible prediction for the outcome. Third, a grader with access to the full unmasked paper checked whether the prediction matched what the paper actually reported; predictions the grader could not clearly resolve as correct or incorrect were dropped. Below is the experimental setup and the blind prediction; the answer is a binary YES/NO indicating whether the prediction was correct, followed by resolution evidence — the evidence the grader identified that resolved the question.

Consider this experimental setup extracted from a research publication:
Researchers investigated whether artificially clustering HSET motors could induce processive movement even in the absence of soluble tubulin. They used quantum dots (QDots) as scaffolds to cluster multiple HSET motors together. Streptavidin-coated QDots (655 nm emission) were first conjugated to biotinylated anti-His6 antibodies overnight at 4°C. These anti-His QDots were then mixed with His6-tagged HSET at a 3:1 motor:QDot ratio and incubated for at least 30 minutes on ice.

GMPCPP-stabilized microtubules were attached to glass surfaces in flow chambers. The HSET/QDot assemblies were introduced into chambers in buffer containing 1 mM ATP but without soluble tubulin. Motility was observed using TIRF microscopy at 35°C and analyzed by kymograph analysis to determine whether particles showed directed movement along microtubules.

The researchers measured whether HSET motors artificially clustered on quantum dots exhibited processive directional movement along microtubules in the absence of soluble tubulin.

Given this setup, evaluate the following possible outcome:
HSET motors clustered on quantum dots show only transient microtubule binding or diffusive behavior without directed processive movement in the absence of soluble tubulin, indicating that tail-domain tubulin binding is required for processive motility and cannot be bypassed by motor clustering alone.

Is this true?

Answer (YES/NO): NO